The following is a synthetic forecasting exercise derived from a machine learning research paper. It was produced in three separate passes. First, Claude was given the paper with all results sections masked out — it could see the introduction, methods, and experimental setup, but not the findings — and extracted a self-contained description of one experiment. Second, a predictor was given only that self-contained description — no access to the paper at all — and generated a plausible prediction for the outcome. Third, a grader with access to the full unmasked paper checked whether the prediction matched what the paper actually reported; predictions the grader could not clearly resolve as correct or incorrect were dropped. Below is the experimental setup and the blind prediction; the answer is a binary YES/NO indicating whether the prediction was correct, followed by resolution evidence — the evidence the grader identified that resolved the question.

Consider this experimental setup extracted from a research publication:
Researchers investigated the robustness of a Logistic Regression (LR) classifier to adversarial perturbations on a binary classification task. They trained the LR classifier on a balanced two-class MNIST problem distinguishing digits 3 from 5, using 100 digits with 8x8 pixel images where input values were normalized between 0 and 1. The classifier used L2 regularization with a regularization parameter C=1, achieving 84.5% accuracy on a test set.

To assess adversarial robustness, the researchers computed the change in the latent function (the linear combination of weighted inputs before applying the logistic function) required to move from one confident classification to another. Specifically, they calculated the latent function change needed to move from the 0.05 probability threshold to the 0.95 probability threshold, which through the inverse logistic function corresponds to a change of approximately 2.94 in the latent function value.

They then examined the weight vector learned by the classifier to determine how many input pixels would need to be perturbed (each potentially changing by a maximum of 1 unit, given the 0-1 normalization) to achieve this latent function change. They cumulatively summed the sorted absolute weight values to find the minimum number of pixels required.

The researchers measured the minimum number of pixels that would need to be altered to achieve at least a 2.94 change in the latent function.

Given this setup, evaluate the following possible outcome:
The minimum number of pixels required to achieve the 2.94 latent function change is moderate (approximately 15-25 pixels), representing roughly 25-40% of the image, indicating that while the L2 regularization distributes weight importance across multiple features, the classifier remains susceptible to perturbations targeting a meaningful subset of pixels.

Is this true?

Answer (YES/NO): NO